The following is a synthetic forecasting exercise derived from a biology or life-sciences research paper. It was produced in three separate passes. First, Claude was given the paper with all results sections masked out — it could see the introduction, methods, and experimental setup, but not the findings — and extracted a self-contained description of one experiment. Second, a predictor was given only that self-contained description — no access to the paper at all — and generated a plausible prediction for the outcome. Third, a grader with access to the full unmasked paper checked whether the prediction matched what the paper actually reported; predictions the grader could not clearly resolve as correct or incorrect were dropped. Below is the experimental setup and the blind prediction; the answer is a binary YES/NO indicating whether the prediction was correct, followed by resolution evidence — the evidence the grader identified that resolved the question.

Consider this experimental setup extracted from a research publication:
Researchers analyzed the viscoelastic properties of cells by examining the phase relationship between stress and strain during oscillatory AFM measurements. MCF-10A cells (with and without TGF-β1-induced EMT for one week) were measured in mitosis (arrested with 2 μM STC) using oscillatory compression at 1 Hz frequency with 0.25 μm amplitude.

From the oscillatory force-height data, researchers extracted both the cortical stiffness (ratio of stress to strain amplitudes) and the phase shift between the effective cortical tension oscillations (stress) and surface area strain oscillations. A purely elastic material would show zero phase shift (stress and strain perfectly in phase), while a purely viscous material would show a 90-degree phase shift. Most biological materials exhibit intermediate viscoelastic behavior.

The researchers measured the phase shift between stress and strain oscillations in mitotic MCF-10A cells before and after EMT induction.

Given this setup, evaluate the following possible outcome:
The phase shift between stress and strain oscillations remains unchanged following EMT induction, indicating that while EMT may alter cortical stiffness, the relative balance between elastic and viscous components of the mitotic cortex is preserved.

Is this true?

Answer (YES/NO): NO